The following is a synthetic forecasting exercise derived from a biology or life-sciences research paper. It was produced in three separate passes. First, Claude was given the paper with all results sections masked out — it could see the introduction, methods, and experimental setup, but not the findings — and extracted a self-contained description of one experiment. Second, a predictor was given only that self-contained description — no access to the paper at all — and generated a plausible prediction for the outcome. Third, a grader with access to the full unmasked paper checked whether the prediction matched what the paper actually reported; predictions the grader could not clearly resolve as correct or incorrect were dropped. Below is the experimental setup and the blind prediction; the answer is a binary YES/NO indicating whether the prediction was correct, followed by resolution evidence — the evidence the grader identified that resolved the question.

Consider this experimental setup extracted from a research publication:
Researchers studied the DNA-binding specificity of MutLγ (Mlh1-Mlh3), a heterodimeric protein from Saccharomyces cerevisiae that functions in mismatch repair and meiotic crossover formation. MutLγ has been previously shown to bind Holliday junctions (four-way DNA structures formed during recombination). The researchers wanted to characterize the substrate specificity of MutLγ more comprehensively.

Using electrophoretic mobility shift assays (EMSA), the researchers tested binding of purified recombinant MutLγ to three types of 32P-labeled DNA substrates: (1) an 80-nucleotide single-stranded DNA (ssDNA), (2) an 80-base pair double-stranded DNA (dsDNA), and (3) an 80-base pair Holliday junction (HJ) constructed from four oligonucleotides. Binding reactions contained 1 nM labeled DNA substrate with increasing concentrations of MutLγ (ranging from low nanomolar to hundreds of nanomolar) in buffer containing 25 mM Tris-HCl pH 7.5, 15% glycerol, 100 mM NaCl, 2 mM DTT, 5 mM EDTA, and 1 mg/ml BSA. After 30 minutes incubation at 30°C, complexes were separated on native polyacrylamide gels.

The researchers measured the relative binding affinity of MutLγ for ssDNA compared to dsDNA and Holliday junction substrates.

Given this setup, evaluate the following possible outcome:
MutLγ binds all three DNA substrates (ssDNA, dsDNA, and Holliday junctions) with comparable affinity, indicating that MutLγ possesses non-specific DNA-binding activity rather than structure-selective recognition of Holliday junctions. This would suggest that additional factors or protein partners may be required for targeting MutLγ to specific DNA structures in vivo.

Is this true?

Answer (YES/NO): NO